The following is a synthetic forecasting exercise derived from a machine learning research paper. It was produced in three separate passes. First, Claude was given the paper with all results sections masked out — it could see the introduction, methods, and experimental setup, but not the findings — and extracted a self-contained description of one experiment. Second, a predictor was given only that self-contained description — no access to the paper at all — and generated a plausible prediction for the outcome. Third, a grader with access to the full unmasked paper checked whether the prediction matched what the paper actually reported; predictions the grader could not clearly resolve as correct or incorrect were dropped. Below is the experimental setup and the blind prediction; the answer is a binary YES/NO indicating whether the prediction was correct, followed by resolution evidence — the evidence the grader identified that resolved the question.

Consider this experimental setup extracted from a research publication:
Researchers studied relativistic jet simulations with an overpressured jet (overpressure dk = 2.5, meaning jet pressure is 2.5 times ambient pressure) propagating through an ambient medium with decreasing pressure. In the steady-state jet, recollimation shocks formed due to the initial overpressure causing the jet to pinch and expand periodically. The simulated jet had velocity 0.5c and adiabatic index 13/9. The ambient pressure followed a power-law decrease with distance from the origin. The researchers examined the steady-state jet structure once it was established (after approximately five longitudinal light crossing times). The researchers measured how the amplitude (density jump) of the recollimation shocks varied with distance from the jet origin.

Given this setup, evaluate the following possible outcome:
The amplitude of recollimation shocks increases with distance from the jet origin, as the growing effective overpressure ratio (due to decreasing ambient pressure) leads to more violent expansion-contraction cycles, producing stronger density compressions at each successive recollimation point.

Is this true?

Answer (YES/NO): NO